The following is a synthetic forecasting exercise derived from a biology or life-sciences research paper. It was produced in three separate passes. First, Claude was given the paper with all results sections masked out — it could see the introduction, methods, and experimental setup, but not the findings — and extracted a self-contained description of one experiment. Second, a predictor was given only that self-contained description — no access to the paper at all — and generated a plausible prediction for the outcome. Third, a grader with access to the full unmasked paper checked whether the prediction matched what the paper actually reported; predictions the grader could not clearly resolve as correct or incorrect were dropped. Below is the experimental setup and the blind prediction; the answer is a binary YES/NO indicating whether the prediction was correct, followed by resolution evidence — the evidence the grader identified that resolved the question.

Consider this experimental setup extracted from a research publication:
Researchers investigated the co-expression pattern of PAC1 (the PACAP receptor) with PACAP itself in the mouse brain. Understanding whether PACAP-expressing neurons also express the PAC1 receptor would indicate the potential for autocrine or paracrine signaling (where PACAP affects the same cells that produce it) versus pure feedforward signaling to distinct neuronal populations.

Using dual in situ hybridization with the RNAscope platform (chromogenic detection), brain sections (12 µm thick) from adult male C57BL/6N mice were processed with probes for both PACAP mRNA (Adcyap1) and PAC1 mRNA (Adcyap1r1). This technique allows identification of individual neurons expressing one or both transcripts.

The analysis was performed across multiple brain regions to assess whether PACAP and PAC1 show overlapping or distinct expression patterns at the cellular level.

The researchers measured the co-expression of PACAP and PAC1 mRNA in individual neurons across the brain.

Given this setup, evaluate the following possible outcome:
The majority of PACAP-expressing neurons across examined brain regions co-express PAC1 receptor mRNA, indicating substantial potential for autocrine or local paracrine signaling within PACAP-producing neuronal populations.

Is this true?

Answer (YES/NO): YES